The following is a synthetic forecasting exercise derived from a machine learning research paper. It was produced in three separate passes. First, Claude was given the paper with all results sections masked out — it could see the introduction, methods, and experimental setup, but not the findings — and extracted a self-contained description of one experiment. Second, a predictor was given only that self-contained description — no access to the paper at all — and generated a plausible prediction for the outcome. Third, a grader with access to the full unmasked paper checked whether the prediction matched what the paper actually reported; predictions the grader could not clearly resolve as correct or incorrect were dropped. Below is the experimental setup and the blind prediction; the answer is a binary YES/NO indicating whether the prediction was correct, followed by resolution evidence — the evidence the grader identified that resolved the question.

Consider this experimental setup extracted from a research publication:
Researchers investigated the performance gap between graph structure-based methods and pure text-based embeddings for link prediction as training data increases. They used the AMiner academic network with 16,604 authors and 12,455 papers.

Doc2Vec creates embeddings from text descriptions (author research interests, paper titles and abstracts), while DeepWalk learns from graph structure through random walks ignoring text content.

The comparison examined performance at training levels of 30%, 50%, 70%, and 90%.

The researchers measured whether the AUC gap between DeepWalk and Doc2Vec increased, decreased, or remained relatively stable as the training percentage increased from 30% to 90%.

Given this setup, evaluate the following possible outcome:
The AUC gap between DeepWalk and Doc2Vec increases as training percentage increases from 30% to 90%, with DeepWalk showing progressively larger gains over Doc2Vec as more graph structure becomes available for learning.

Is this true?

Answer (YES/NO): NO